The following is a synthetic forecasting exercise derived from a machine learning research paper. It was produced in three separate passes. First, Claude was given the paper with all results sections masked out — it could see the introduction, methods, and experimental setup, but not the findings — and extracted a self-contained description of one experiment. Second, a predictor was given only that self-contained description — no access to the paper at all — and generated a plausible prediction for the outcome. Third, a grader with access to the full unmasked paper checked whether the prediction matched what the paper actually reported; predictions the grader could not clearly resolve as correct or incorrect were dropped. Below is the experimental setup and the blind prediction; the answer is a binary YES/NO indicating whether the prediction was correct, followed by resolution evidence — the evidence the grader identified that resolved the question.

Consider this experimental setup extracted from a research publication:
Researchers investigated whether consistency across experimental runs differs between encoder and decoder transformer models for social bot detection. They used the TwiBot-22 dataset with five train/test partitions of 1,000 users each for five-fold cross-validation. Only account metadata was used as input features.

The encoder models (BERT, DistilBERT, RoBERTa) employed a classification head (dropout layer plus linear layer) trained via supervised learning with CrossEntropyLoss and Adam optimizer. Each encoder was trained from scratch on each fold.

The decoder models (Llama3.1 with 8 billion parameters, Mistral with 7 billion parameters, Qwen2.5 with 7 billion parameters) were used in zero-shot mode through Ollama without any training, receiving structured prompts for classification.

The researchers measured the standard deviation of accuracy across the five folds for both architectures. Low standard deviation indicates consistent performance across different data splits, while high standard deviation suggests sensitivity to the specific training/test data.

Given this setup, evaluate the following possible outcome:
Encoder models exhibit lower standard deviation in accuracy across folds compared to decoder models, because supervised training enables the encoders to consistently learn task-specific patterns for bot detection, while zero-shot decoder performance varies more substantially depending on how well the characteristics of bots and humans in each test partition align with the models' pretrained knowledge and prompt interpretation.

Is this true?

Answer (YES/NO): NO